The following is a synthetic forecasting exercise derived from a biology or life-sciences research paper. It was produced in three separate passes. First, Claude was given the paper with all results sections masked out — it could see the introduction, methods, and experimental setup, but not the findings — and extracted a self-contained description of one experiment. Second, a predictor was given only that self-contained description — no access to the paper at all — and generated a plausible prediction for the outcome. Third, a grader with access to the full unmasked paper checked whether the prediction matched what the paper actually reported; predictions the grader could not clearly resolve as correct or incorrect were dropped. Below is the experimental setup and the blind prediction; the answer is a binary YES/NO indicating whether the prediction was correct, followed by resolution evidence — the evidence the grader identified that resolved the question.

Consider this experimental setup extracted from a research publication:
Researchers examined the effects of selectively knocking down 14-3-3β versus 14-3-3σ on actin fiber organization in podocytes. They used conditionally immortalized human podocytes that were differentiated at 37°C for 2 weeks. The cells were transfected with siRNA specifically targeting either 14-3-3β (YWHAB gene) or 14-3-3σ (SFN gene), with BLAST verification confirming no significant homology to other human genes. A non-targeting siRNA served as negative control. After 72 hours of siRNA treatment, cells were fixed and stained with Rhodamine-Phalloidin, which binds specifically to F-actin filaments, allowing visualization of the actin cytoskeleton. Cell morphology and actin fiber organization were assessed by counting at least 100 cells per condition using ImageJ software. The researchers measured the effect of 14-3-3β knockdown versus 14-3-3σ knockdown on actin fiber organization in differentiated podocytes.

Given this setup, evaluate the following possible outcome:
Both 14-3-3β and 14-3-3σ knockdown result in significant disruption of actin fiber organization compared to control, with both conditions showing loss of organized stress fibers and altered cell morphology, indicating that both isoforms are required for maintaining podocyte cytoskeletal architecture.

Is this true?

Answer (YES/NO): NO